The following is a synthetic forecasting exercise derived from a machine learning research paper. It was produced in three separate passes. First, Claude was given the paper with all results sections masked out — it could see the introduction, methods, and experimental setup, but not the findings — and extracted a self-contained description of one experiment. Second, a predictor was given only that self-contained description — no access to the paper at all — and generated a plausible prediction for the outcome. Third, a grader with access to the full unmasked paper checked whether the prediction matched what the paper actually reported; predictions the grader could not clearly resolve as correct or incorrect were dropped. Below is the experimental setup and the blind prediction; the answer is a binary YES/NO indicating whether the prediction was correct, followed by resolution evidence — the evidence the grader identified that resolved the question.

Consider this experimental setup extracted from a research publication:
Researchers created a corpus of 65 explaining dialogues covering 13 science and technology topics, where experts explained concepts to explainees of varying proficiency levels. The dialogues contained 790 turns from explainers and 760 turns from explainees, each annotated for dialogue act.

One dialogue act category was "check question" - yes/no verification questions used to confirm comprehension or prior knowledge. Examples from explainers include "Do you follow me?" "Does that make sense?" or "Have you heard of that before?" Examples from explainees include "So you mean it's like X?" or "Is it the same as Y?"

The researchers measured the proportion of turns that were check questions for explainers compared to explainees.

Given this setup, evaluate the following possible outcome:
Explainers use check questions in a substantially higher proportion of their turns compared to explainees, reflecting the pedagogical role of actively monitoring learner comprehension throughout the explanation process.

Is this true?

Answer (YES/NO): YES